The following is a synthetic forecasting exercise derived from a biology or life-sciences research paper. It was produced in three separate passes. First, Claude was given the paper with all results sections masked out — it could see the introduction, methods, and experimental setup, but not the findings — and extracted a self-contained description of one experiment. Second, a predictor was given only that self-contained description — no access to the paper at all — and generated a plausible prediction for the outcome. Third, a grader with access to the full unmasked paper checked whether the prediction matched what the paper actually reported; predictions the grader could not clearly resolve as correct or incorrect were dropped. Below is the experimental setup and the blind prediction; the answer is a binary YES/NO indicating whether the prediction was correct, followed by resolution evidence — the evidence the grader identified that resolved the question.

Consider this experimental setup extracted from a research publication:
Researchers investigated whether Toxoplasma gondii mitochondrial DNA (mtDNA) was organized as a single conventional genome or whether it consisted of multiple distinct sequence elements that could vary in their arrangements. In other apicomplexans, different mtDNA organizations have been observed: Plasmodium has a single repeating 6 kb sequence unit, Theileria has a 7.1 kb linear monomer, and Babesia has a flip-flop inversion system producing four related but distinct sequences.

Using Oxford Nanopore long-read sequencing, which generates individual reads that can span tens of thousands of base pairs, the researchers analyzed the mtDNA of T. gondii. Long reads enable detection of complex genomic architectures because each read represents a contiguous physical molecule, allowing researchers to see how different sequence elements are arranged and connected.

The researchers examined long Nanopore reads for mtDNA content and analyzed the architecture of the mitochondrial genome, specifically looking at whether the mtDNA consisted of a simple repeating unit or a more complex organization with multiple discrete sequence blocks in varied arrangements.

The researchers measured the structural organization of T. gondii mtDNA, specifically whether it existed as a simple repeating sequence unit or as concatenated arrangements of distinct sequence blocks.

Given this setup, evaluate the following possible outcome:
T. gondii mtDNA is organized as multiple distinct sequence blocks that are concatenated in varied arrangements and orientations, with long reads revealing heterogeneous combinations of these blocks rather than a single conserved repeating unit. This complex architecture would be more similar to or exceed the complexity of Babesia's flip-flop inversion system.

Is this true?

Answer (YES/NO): YES